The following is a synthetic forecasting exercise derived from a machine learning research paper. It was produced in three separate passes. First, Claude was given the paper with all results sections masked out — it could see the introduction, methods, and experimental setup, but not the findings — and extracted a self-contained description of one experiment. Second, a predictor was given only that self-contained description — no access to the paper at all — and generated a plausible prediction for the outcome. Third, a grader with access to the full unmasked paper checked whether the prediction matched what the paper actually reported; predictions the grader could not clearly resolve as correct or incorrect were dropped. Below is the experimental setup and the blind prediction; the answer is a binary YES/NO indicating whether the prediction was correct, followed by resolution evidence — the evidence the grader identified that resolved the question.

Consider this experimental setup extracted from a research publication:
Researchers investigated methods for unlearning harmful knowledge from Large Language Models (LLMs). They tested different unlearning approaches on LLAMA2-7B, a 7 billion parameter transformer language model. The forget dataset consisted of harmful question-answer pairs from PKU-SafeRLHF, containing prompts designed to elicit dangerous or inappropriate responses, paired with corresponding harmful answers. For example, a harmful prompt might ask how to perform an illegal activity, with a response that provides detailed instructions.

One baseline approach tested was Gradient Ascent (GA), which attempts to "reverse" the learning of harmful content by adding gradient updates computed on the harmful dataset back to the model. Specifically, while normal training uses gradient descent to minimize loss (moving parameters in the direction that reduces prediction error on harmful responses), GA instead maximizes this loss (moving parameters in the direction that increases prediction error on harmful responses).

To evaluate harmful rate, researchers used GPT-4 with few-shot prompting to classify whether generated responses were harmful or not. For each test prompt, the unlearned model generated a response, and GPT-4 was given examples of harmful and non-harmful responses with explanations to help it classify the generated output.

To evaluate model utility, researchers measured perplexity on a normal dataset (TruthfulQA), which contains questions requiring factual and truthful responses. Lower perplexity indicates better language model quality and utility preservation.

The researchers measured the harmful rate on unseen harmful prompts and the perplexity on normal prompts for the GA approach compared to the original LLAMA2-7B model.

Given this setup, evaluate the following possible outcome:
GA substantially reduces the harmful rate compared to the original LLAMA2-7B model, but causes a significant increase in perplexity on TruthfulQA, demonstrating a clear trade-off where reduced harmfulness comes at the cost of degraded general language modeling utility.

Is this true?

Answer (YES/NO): YES